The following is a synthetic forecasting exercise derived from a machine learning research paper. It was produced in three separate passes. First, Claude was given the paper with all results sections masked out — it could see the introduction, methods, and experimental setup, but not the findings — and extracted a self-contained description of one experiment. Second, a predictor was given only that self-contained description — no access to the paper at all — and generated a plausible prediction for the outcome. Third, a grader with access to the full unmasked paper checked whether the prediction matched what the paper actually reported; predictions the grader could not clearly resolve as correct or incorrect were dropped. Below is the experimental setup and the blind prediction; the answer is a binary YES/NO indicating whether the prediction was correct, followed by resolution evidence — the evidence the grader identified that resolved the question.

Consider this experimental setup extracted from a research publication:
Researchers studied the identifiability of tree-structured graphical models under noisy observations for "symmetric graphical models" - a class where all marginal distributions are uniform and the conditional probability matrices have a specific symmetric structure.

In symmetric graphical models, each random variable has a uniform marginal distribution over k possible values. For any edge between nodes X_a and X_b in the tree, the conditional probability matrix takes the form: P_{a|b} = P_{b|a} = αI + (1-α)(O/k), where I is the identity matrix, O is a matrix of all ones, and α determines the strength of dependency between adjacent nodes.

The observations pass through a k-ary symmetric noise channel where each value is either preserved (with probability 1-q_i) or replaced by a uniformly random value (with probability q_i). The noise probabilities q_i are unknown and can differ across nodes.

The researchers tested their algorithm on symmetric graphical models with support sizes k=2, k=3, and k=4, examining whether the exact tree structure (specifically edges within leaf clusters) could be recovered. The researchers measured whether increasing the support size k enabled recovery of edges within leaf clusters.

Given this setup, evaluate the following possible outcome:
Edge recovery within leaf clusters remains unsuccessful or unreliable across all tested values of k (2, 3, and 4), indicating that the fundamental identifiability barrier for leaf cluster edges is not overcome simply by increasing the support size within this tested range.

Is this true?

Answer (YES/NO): YES